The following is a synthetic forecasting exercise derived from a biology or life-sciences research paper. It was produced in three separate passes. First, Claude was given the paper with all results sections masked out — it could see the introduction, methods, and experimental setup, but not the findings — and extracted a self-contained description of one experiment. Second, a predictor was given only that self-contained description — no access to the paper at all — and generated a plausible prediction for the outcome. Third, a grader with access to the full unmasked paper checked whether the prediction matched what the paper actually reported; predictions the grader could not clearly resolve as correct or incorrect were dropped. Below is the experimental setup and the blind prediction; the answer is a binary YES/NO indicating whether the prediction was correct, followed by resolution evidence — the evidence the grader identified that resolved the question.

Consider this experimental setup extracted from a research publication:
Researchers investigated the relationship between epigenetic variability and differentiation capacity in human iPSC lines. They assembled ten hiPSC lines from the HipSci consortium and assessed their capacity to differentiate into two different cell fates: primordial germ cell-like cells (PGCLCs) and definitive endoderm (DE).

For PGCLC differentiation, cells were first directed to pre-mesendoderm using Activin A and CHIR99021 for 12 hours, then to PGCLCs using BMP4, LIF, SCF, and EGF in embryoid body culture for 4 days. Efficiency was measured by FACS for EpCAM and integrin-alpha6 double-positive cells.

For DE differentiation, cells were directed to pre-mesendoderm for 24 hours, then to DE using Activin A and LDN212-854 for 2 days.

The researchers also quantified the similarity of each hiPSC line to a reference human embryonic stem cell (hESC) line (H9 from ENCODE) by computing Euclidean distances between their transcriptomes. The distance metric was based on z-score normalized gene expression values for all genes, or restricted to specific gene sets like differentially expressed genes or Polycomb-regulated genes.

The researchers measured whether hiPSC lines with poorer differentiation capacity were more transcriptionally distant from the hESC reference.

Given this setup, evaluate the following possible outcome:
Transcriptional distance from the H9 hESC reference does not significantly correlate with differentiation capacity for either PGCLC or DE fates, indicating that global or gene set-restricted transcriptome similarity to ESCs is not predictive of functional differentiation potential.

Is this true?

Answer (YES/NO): NO